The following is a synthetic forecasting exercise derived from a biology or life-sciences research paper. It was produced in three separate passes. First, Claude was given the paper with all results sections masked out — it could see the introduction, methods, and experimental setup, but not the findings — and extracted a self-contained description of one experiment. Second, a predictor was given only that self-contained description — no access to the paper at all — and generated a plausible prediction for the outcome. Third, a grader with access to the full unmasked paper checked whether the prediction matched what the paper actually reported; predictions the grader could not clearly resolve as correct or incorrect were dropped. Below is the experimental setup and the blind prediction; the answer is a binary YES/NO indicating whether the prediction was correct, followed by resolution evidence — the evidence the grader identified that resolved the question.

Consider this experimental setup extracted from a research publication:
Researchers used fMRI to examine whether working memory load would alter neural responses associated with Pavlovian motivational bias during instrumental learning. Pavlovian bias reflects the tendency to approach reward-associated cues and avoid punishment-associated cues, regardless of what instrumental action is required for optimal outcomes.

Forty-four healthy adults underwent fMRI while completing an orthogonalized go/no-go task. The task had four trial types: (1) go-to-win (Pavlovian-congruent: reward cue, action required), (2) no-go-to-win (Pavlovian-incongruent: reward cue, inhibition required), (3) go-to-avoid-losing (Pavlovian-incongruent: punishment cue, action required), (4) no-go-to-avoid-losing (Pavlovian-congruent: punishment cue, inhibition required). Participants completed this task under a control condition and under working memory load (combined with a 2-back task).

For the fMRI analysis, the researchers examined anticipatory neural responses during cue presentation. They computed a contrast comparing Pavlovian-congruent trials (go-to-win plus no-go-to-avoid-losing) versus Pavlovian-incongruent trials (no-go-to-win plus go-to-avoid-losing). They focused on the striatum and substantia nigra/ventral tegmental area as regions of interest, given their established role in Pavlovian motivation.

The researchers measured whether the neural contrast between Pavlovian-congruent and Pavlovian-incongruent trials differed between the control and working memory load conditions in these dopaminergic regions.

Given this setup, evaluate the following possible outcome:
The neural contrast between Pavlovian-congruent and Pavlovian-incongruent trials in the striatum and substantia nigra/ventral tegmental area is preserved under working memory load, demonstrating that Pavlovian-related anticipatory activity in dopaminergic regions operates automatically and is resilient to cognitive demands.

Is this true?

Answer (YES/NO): YES